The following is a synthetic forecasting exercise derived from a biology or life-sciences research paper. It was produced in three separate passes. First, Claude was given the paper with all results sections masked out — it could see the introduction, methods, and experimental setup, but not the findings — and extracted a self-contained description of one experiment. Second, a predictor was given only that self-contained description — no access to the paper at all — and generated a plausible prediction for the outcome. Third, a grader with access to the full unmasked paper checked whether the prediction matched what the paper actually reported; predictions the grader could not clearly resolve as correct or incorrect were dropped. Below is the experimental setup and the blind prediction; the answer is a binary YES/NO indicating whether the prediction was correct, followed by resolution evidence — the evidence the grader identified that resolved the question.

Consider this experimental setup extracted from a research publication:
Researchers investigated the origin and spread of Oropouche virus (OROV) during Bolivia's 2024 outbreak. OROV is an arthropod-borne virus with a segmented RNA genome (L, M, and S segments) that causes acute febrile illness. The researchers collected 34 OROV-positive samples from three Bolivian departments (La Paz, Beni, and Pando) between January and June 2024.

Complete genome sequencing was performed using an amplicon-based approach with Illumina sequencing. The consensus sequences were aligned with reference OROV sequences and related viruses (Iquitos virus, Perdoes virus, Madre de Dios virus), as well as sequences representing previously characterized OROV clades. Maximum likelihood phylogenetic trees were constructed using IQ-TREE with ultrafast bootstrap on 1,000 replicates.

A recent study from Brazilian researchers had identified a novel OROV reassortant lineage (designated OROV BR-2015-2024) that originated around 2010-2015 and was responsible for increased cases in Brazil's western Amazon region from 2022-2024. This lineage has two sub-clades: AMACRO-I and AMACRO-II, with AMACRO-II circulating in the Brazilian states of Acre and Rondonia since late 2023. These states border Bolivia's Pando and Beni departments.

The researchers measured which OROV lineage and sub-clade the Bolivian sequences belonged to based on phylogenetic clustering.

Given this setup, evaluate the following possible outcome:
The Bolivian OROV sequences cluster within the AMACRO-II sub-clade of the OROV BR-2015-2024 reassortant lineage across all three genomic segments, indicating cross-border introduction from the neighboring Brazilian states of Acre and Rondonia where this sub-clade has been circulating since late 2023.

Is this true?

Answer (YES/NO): YES